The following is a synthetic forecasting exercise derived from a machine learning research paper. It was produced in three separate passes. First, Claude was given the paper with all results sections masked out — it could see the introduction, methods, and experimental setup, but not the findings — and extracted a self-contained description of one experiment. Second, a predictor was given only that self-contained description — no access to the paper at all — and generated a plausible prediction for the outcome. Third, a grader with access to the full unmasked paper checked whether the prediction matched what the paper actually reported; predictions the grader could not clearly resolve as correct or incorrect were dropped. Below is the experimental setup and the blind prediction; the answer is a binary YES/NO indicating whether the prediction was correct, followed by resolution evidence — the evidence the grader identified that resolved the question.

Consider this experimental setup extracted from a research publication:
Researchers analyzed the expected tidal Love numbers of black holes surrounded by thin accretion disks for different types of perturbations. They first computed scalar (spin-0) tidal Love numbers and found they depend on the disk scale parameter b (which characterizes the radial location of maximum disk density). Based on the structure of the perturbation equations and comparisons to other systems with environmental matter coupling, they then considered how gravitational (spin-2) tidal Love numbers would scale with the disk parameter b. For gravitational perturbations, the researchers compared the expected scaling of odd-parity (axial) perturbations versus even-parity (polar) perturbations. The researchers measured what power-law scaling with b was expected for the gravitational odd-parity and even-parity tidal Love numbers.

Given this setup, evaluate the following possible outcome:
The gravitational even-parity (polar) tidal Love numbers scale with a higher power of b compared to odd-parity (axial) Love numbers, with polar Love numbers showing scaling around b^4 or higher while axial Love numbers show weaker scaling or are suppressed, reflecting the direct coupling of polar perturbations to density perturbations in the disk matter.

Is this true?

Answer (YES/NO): YES